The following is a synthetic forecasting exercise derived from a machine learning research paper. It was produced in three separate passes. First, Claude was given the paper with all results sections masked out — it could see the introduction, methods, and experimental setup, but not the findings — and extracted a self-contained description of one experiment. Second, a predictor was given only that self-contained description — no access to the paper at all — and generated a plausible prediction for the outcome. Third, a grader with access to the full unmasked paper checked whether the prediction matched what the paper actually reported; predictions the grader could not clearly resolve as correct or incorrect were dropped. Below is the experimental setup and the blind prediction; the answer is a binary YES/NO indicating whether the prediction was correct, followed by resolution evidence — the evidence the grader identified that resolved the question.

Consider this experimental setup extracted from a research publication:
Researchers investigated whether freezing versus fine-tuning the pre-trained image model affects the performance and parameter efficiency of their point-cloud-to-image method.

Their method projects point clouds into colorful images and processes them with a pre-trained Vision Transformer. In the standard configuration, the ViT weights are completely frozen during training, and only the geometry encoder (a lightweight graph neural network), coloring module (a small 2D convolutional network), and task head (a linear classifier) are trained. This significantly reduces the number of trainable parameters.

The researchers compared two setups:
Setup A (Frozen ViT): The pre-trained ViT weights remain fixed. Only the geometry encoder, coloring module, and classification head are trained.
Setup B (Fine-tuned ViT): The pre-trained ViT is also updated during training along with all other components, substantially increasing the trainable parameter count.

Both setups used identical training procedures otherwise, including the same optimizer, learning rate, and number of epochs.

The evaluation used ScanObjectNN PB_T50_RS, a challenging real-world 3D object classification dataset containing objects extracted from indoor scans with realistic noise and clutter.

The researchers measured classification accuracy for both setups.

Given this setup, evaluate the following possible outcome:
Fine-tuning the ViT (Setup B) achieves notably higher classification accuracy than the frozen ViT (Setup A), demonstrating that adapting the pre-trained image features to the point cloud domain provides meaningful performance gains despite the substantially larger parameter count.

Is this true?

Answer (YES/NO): NO